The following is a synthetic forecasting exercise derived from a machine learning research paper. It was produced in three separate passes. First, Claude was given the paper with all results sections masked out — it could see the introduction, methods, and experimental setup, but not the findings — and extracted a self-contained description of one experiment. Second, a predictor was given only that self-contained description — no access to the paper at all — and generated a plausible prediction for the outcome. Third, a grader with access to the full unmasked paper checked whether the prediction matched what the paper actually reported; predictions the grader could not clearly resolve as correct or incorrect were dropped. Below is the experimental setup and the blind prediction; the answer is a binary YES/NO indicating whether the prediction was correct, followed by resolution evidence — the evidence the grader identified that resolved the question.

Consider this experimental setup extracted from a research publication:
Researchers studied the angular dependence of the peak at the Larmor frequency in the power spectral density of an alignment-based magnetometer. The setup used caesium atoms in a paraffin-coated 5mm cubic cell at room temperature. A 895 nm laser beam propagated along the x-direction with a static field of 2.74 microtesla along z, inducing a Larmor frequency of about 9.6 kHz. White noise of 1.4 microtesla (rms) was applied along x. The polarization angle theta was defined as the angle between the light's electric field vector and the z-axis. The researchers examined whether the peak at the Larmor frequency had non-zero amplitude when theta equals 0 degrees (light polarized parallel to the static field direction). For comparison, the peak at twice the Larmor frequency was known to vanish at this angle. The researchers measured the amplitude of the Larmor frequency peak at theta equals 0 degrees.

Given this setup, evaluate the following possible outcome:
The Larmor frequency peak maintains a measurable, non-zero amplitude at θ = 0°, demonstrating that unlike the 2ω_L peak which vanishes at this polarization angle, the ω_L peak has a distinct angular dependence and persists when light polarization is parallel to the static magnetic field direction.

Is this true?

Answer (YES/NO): YES